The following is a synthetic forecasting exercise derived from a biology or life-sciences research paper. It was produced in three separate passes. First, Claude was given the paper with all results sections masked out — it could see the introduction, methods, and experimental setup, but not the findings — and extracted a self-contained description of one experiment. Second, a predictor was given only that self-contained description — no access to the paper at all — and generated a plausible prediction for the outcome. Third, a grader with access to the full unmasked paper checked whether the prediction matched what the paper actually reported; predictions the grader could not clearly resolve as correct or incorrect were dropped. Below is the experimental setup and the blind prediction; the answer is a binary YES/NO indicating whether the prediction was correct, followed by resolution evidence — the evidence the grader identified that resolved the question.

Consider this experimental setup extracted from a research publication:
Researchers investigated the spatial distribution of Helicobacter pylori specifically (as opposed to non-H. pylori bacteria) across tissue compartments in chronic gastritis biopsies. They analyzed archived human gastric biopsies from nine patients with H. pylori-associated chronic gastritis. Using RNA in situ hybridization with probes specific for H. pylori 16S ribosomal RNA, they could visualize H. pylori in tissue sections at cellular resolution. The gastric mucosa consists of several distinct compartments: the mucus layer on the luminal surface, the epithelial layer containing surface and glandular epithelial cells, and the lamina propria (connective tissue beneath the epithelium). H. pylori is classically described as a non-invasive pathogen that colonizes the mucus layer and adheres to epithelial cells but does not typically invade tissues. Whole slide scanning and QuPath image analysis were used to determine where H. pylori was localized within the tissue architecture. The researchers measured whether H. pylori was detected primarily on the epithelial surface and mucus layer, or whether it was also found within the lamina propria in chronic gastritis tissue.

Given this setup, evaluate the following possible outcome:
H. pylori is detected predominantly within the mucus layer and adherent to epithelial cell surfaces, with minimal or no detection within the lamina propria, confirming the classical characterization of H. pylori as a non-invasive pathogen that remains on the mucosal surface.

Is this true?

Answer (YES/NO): YES